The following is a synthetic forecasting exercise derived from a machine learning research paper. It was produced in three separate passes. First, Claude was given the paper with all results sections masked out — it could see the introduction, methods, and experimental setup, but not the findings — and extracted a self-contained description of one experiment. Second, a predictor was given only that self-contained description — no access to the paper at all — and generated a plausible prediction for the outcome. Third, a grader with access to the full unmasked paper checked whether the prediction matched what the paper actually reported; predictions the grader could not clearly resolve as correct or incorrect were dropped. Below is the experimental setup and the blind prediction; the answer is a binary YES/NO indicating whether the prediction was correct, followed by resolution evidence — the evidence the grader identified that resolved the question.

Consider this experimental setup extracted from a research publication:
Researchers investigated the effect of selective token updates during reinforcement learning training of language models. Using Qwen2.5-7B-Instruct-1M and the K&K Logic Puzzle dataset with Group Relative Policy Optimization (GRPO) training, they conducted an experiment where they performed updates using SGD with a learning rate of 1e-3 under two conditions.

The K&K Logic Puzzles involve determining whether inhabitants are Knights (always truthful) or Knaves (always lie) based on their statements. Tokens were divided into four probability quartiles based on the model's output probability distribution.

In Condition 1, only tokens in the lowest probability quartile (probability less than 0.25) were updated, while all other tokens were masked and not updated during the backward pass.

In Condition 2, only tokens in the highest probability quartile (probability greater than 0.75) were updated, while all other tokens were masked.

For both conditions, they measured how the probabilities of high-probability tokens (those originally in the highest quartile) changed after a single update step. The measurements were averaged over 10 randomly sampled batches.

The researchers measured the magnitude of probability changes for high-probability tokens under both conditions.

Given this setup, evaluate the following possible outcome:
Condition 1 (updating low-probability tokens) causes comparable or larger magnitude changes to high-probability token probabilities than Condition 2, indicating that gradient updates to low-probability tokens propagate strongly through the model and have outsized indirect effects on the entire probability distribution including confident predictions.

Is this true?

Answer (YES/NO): YES